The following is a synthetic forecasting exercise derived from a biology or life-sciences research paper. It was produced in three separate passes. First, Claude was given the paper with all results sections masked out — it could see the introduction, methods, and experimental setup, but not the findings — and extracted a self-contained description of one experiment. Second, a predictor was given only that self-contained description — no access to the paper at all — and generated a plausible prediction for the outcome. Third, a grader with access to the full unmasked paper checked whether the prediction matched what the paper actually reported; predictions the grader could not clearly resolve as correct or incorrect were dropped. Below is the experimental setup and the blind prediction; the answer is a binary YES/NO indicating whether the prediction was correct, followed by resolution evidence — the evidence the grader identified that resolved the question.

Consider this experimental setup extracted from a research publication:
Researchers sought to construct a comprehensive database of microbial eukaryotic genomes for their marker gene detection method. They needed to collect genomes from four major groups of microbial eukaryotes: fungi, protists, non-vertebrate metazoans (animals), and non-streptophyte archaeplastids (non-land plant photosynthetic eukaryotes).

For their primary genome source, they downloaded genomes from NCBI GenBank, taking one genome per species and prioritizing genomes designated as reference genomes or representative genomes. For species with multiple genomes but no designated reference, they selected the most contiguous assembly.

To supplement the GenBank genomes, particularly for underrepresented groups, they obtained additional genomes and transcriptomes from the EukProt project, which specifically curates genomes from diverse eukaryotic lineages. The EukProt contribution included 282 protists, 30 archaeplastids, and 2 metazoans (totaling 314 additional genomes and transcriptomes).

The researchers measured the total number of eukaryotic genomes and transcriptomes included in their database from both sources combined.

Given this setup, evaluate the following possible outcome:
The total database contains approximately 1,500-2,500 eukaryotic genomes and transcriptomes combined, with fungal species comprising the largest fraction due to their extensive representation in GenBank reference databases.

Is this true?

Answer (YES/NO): NO